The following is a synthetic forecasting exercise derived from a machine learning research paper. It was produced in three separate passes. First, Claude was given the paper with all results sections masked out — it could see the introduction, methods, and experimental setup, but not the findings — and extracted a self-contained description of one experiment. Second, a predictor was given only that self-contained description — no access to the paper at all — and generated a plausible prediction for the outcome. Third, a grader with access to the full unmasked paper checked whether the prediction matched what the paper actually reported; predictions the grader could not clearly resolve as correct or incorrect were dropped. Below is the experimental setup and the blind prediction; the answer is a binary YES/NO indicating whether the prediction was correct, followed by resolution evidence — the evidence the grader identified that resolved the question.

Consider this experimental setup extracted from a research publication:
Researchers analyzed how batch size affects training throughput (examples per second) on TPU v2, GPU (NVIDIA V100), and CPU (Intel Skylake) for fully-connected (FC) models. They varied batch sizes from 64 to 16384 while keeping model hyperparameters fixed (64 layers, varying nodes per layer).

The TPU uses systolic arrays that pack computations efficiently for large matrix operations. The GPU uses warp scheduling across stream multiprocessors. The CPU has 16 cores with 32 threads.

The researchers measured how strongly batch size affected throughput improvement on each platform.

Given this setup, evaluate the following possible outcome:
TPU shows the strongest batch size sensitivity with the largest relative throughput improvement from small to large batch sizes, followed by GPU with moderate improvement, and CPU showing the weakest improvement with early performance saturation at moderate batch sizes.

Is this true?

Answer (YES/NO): YES